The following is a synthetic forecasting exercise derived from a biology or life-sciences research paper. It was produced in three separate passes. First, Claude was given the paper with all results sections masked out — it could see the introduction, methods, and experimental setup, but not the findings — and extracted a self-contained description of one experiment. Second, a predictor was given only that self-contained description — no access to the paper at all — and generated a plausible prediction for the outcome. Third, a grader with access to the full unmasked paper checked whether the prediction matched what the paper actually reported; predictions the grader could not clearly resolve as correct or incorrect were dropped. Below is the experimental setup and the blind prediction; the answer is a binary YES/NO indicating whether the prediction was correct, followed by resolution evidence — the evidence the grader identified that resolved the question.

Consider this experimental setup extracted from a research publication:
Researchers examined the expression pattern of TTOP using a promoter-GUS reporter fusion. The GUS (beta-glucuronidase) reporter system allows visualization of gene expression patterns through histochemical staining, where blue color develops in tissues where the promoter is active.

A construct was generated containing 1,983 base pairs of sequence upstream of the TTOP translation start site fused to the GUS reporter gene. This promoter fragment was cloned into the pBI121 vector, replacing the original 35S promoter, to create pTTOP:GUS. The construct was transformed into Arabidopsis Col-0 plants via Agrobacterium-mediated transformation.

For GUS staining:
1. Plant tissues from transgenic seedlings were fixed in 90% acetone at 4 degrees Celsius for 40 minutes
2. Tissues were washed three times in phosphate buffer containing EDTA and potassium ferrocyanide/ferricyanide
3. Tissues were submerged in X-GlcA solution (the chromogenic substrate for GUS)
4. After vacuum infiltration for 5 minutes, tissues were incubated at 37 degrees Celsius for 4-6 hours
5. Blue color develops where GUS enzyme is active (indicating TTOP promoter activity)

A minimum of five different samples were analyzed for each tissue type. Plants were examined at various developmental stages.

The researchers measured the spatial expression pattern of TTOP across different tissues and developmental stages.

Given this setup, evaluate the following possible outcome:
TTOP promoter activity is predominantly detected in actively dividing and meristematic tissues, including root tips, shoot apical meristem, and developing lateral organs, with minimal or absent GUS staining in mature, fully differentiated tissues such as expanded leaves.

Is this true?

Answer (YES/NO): YES